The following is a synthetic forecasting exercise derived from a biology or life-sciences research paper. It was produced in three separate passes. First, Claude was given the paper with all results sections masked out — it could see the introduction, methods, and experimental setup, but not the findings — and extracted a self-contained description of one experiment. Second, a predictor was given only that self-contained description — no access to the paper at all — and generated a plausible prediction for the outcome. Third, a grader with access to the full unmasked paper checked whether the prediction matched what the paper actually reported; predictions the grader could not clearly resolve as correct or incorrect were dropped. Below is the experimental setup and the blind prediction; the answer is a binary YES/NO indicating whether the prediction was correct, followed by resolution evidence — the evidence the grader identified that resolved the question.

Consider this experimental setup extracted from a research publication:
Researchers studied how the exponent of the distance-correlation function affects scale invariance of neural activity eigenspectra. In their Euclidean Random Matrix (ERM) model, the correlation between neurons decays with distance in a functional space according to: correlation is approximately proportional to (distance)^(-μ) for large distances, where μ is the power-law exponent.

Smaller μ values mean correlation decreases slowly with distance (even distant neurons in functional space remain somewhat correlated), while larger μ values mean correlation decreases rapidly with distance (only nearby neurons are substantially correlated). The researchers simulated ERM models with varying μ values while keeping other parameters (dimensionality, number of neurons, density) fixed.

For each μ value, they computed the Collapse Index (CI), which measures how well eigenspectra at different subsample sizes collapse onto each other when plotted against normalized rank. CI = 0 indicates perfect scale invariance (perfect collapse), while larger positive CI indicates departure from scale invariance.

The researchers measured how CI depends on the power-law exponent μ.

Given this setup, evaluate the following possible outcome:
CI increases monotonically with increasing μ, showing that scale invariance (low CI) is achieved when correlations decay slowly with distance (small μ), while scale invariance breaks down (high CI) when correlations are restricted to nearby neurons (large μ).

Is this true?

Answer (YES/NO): YES